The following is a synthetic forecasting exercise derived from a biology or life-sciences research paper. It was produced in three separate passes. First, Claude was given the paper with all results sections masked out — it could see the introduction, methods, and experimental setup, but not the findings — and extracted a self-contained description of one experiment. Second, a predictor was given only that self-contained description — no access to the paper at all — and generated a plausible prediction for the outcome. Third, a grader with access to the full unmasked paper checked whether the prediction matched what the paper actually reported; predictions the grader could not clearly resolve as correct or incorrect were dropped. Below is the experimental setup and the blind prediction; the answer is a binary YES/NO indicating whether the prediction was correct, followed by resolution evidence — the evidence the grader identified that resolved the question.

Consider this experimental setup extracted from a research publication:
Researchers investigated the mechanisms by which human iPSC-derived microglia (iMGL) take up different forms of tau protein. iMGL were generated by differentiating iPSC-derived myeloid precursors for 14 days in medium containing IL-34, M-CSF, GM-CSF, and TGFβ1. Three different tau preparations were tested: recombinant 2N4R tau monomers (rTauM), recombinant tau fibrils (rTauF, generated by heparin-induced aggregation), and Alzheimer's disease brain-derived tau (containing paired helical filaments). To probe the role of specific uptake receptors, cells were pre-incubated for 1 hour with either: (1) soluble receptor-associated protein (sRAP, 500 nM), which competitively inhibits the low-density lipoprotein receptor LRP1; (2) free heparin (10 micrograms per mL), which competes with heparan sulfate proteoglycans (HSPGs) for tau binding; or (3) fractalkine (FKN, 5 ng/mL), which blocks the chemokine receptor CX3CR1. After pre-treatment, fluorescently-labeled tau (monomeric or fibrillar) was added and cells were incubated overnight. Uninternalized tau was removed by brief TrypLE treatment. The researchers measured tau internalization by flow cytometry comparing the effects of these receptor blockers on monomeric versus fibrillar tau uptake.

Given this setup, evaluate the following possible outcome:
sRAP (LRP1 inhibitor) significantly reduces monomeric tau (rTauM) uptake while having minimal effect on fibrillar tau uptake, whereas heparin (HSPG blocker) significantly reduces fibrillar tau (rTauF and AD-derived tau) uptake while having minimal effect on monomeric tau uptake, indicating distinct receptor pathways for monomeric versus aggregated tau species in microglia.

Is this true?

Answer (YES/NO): NO